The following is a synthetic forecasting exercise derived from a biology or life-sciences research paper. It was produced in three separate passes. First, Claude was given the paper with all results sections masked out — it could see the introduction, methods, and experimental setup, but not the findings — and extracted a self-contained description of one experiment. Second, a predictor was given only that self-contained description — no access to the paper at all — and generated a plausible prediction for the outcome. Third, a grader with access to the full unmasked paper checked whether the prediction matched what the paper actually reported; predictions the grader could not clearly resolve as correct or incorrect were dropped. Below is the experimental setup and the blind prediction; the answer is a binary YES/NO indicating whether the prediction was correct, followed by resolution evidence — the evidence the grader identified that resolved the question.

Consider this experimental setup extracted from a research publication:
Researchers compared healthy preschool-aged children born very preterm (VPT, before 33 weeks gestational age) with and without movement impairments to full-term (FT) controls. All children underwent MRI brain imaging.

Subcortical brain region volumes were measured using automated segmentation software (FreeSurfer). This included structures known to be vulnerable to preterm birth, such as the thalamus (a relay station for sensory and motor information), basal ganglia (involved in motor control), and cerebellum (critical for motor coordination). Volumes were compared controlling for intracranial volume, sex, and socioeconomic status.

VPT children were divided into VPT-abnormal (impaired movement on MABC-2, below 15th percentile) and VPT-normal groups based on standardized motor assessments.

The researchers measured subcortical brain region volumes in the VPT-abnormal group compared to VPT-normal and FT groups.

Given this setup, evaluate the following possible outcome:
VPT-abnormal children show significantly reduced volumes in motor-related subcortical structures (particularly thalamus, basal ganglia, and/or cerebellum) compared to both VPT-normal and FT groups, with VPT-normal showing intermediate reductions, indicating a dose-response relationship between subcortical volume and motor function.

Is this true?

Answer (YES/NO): NO